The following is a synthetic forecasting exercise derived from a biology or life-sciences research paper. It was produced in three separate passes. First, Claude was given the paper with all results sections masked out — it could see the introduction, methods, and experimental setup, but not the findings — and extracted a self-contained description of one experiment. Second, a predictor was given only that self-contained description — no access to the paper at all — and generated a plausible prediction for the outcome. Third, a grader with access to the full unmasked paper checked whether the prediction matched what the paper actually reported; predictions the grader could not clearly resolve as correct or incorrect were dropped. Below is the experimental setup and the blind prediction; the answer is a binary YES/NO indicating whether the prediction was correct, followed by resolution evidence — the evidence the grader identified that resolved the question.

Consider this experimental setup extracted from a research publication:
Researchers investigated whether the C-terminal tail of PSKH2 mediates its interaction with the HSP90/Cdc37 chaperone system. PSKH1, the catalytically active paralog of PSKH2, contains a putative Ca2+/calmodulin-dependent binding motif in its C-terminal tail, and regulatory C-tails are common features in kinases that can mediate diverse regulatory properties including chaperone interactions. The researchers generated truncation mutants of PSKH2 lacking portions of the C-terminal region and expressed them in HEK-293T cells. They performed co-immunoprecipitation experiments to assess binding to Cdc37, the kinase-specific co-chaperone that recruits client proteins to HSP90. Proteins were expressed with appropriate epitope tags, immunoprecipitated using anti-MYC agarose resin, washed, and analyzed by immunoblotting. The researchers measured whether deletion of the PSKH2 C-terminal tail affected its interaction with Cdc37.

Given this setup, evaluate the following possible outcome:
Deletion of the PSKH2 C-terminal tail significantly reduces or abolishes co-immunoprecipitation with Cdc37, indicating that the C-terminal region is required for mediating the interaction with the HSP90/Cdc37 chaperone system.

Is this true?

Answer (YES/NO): YES